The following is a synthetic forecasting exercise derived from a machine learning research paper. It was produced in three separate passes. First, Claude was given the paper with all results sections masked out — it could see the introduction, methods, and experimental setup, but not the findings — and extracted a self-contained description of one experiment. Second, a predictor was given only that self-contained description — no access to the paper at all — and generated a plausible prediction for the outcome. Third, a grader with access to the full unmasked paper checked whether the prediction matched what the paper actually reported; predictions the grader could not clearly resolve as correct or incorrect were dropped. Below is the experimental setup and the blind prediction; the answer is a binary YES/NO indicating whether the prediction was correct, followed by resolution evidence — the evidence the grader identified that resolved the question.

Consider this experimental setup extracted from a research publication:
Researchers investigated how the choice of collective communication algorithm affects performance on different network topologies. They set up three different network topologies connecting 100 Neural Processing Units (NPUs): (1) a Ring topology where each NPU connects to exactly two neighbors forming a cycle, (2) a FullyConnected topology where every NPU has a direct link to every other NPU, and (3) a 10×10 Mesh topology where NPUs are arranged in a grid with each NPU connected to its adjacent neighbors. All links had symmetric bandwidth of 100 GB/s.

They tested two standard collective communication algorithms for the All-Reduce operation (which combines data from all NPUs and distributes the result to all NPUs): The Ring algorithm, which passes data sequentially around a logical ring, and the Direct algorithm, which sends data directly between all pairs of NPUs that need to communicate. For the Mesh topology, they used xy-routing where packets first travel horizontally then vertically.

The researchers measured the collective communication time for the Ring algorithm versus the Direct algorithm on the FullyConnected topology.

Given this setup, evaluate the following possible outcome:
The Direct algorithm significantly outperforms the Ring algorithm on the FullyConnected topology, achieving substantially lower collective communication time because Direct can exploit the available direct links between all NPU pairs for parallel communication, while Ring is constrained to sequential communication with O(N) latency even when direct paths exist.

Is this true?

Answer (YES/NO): YES